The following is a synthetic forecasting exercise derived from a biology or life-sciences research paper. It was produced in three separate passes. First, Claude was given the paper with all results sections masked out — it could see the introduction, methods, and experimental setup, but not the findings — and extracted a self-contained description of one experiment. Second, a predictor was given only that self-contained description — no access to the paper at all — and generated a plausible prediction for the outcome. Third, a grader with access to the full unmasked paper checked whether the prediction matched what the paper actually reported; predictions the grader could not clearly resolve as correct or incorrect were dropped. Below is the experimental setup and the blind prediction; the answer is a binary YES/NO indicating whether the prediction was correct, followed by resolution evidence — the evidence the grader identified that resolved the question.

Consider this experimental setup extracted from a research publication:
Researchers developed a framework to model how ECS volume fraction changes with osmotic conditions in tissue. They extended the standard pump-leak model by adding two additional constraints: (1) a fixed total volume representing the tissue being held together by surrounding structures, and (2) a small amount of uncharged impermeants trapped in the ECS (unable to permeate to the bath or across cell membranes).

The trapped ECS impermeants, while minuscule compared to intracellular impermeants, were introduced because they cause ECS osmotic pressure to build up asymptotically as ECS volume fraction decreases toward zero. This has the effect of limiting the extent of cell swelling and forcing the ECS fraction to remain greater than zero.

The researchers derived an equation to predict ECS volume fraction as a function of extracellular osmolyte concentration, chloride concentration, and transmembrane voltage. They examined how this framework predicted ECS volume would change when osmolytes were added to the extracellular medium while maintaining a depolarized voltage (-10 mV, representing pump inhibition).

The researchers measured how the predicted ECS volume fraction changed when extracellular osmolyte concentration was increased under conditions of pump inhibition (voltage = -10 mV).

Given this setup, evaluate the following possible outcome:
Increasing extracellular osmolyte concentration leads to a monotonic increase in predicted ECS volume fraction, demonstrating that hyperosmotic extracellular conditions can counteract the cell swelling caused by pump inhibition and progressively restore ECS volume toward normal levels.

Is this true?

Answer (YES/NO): NO